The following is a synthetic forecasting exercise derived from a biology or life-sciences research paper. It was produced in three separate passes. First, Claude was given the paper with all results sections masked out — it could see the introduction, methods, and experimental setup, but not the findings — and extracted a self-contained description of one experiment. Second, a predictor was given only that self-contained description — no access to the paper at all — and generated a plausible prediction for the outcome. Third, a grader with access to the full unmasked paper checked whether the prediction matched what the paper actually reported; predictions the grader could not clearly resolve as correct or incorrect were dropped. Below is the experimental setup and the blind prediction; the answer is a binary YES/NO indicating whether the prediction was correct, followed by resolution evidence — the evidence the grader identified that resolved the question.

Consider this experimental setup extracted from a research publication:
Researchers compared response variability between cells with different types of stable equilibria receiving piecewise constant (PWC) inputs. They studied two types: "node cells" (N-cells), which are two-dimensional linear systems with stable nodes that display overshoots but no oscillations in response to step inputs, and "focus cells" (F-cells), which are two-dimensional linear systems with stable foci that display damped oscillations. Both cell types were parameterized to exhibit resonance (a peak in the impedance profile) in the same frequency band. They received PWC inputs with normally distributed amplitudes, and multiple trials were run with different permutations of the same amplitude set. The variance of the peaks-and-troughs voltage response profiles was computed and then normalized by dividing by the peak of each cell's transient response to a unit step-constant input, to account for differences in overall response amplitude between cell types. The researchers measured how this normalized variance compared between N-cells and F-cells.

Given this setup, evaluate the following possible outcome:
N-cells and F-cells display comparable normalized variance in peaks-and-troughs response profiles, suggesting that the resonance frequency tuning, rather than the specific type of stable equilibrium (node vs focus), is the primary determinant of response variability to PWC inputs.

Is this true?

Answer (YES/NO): NO